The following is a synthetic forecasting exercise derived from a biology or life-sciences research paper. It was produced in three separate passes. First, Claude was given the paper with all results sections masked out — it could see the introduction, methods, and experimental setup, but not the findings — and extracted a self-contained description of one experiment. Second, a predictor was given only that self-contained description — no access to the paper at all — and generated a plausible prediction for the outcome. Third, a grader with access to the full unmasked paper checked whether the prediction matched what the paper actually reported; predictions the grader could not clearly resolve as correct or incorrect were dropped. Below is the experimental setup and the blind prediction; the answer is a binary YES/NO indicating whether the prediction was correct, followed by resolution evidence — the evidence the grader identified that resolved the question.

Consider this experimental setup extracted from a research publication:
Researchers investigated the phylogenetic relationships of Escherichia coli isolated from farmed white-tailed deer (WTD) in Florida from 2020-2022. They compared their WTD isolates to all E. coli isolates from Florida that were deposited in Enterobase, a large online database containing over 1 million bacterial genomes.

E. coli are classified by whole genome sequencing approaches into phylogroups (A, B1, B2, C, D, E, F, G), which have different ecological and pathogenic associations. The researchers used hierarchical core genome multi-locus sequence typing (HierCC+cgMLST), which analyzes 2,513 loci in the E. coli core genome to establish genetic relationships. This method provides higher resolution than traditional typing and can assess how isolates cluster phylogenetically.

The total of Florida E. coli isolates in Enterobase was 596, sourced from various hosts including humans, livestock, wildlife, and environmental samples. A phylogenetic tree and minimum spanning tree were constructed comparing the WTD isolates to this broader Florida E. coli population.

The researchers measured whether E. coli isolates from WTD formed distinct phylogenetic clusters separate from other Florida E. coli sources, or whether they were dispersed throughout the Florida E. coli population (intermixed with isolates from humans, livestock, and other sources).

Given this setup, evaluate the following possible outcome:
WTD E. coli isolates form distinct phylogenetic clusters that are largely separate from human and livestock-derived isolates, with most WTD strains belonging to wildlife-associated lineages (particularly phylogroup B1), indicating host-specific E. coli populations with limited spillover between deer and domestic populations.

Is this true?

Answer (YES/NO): NO